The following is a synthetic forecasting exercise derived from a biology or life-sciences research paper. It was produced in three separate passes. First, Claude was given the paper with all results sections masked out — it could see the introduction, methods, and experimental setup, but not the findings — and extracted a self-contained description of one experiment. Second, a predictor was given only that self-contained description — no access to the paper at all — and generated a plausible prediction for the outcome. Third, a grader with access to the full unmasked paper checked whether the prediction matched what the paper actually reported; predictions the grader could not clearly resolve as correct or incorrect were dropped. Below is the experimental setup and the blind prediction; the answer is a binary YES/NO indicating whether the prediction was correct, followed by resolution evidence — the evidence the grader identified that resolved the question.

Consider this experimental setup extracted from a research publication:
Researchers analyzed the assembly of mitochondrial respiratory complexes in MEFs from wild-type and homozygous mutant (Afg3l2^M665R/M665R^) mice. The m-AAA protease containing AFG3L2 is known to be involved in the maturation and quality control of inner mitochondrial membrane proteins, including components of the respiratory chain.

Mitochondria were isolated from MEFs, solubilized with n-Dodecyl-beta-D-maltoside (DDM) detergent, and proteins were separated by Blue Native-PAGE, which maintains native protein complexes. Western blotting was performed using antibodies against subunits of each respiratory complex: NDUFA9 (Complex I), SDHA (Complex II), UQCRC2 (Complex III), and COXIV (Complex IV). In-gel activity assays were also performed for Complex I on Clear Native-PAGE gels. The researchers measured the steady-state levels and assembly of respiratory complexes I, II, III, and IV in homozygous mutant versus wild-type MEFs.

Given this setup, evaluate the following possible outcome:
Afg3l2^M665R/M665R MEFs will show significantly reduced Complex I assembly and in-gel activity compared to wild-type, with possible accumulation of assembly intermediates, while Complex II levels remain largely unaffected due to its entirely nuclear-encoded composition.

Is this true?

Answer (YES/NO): NO